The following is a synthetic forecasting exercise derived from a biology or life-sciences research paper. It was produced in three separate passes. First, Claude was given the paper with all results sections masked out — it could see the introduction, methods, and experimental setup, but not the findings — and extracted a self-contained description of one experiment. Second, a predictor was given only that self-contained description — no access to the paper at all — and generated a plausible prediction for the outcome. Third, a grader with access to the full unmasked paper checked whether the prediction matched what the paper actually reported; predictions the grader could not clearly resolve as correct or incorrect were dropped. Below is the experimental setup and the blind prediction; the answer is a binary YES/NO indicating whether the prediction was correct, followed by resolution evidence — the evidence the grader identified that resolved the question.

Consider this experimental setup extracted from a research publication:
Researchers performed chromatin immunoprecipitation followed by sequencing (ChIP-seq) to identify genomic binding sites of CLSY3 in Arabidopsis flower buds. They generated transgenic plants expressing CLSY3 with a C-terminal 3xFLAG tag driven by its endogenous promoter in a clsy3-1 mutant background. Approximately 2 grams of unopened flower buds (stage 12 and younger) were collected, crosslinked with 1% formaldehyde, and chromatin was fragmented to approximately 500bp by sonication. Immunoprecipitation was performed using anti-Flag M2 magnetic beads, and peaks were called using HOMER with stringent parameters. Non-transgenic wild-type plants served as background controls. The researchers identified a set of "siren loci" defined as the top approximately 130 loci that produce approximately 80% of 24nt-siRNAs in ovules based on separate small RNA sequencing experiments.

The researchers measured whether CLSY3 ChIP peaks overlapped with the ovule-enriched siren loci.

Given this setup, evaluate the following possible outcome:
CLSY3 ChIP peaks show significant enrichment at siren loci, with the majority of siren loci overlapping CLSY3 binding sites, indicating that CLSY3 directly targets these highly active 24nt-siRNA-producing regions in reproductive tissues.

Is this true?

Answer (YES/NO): YES